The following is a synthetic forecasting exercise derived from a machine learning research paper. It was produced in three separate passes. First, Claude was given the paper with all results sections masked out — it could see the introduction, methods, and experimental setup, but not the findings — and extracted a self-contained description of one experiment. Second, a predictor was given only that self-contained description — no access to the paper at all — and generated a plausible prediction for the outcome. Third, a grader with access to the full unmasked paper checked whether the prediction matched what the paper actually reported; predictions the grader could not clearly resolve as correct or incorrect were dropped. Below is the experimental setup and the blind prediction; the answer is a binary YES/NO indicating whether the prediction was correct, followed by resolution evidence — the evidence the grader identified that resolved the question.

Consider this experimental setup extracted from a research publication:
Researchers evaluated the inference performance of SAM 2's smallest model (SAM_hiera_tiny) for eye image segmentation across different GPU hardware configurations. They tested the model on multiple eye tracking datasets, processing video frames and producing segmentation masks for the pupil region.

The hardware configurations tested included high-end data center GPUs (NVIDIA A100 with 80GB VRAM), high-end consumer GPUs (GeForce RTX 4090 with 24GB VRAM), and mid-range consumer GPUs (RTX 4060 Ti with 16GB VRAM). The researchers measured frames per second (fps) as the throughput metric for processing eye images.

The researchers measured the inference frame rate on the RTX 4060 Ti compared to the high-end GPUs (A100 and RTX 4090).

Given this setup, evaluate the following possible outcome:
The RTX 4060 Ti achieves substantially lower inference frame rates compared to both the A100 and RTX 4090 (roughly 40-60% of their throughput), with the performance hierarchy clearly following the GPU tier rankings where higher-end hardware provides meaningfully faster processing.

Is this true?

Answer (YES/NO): NO